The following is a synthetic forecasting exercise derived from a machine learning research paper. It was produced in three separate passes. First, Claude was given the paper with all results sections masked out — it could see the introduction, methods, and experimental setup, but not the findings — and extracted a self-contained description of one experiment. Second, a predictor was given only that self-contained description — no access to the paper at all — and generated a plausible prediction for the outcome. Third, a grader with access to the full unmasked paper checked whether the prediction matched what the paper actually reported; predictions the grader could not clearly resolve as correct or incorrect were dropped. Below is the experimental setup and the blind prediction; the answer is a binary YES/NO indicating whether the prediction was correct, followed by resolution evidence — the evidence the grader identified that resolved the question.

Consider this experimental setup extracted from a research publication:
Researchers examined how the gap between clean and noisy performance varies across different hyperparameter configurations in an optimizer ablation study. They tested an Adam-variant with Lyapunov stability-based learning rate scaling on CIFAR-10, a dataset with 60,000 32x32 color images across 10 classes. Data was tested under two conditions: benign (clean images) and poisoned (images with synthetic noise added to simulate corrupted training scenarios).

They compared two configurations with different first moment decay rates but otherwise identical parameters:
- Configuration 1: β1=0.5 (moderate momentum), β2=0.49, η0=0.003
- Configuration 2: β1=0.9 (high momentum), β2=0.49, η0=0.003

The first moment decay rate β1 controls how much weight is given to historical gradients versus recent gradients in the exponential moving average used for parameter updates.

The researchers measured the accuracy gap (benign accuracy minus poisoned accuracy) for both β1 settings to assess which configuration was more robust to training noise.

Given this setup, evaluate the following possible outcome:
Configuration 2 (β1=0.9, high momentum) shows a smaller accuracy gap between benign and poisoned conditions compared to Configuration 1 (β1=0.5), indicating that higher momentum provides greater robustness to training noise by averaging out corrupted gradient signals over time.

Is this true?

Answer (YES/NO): YES